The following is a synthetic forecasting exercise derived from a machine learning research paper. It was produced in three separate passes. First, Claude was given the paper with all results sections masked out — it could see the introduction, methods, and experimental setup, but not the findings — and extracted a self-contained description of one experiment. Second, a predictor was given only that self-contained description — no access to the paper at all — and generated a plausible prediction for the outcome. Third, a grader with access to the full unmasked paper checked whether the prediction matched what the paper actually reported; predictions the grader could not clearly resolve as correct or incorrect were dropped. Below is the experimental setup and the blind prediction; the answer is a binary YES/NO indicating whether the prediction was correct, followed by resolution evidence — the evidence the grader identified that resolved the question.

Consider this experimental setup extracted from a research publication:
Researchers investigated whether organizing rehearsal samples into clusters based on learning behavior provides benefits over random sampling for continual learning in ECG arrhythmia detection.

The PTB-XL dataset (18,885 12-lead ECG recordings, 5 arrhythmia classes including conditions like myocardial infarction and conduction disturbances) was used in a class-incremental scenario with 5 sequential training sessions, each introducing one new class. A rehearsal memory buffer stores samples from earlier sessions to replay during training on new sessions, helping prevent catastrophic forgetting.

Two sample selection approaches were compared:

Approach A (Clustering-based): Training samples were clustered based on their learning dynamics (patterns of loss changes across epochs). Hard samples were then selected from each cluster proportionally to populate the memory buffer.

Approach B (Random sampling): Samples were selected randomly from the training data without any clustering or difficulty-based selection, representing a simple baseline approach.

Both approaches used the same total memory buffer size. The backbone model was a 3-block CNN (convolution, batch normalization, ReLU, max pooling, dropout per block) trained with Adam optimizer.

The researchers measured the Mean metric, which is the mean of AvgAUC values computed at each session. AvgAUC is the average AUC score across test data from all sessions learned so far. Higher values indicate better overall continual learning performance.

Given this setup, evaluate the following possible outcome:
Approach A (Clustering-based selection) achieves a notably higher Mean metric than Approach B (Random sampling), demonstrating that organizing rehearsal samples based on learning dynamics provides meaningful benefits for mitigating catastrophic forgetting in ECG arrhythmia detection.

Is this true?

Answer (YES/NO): YES